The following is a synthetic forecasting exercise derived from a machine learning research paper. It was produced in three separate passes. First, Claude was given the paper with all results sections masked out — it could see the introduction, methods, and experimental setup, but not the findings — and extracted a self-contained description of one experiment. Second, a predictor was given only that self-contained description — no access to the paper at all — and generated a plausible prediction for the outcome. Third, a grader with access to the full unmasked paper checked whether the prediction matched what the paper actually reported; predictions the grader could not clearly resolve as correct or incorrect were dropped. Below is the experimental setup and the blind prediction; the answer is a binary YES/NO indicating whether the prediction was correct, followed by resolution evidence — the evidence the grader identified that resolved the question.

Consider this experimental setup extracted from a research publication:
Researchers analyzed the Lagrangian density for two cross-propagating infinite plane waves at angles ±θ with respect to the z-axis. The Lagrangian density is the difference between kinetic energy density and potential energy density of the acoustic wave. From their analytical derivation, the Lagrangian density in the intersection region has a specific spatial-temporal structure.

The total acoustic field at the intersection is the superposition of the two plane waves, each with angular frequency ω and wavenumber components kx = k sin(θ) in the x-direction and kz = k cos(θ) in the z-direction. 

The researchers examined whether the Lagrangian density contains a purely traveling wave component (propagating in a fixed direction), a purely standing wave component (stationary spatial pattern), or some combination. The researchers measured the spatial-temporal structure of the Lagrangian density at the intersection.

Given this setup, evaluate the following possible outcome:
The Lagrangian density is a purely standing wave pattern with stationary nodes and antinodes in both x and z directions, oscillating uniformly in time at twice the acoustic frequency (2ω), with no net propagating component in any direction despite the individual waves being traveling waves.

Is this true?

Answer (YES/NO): NO